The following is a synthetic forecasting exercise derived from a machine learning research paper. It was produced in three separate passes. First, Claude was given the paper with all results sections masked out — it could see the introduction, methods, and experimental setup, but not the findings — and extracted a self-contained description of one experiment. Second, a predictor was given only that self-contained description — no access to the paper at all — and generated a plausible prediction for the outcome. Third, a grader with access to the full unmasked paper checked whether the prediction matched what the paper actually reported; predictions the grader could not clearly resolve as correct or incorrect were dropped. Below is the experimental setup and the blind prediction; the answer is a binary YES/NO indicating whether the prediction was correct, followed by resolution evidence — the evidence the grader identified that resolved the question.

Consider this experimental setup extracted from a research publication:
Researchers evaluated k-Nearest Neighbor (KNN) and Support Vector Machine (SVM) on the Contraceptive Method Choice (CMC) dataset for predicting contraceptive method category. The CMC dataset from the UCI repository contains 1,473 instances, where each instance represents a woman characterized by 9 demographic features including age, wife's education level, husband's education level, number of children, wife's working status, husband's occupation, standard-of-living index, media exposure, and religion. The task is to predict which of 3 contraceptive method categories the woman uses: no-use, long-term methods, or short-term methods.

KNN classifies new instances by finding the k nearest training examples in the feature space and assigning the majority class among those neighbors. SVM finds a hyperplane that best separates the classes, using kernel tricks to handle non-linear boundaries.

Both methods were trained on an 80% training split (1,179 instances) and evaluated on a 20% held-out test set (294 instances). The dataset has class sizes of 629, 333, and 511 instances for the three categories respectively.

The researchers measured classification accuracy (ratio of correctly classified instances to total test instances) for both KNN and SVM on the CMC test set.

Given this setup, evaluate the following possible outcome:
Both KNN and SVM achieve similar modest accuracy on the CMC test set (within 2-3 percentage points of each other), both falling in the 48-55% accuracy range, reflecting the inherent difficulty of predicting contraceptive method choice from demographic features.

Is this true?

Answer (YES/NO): YES